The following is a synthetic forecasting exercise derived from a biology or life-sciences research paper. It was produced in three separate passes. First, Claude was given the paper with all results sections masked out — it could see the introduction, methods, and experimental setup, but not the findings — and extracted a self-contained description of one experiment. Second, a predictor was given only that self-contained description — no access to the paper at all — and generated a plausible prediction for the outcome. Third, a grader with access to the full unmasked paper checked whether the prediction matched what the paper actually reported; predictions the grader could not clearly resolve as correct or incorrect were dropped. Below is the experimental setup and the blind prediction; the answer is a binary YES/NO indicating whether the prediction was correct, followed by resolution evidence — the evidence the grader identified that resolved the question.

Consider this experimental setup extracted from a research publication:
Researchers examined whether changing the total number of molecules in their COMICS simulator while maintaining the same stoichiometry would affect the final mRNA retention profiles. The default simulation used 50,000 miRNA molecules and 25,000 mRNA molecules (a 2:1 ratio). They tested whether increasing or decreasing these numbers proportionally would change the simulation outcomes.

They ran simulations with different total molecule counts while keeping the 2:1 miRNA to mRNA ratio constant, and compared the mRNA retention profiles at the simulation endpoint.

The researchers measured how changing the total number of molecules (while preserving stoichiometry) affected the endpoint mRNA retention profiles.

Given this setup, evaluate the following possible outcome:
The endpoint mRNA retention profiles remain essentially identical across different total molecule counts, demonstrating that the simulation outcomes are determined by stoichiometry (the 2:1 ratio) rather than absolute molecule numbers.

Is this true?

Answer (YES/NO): YES